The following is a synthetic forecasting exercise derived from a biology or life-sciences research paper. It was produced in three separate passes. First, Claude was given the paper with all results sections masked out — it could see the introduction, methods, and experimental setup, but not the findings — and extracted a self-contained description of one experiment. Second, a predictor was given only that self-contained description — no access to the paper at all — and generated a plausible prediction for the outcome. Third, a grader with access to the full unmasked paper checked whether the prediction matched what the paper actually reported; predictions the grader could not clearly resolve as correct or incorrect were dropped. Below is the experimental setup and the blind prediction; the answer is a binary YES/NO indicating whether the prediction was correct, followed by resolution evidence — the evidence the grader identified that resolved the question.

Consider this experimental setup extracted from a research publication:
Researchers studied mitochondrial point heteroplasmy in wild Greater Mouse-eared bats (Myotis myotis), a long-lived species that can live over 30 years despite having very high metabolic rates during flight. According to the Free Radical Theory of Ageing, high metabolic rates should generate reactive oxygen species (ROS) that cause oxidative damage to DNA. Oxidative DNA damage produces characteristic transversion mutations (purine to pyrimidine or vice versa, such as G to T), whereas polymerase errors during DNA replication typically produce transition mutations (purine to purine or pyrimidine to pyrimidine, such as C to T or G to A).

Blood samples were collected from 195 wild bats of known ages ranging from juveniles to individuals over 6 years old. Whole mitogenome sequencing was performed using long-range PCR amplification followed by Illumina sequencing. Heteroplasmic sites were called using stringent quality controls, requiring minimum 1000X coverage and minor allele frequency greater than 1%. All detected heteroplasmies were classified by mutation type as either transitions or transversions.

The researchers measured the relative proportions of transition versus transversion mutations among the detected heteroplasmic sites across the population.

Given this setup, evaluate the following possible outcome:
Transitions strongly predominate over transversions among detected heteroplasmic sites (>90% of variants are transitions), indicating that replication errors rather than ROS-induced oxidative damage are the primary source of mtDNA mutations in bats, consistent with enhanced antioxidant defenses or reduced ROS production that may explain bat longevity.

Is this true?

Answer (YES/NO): NO